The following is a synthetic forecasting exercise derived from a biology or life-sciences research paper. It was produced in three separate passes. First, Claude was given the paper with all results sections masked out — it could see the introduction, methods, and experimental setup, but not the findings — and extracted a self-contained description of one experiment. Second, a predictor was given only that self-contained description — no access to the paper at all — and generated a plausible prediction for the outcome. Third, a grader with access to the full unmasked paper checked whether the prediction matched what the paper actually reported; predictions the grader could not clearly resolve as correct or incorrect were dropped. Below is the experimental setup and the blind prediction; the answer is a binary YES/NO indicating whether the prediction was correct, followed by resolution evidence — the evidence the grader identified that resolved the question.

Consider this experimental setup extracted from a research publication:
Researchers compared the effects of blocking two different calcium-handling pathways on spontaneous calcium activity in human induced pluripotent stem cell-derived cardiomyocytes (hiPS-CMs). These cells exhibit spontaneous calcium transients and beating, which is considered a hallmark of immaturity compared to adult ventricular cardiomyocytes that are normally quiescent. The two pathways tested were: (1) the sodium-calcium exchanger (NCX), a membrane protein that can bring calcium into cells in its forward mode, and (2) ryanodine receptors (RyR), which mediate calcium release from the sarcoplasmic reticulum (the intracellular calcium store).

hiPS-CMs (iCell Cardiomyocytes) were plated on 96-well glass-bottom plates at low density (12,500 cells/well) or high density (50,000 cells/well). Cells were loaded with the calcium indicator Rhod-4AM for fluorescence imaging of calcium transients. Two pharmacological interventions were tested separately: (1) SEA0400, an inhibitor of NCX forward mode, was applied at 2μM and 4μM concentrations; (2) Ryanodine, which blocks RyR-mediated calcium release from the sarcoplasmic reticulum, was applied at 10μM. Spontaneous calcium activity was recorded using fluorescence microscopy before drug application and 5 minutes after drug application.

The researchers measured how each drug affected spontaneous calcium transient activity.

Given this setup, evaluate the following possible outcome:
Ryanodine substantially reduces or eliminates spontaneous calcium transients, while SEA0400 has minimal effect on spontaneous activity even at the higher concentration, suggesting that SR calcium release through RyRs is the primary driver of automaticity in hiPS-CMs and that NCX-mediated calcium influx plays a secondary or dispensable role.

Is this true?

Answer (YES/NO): NO